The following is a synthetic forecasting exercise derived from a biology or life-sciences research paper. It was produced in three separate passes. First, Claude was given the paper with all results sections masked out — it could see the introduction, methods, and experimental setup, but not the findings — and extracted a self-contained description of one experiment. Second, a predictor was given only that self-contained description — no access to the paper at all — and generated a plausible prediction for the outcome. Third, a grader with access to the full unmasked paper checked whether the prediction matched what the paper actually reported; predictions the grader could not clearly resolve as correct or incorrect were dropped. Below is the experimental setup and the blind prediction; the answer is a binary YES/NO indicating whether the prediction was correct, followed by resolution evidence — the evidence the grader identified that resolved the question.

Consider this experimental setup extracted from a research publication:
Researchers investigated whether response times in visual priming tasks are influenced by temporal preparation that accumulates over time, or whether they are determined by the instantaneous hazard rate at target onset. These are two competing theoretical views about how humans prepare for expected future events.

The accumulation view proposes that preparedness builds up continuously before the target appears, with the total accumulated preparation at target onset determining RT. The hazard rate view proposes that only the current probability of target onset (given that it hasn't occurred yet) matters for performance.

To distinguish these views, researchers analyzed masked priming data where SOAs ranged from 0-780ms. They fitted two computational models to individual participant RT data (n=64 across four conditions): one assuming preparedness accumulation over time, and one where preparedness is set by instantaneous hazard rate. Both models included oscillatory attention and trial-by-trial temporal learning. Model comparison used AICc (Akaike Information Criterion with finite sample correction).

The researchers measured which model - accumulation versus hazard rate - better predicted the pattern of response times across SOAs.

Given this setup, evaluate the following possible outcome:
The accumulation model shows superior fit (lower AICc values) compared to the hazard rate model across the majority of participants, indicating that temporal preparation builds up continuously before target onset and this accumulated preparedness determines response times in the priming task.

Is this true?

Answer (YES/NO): YES